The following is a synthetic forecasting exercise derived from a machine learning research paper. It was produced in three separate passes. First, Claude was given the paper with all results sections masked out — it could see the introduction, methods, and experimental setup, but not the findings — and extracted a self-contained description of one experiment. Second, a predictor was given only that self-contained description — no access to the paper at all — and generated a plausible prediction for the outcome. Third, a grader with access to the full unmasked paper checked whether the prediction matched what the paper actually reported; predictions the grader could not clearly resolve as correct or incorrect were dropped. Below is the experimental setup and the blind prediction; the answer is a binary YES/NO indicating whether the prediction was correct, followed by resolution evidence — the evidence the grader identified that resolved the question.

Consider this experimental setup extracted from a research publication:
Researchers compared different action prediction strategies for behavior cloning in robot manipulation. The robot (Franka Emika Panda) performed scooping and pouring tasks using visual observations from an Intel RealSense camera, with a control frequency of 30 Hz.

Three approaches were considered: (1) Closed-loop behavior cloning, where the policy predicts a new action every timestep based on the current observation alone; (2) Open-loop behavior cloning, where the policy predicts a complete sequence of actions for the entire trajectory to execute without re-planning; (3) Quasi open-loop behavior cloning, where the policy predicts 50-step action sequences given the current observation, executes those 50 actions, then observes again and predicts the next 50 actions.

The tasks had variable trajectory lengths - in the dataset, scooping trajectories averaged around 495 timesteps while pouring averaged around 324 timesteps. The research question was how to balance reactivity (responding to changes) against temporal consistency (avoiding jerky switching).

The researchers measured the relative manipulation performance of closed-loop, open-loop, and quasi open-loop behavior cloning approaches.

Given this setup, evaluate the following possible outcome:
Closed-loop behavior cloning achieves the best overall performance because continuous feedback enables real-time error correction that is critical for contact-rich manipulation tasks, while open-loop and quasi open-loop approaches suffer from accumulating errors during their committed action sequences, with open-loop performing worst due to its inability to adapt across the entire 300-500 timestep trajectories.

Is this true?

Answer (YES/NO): NO